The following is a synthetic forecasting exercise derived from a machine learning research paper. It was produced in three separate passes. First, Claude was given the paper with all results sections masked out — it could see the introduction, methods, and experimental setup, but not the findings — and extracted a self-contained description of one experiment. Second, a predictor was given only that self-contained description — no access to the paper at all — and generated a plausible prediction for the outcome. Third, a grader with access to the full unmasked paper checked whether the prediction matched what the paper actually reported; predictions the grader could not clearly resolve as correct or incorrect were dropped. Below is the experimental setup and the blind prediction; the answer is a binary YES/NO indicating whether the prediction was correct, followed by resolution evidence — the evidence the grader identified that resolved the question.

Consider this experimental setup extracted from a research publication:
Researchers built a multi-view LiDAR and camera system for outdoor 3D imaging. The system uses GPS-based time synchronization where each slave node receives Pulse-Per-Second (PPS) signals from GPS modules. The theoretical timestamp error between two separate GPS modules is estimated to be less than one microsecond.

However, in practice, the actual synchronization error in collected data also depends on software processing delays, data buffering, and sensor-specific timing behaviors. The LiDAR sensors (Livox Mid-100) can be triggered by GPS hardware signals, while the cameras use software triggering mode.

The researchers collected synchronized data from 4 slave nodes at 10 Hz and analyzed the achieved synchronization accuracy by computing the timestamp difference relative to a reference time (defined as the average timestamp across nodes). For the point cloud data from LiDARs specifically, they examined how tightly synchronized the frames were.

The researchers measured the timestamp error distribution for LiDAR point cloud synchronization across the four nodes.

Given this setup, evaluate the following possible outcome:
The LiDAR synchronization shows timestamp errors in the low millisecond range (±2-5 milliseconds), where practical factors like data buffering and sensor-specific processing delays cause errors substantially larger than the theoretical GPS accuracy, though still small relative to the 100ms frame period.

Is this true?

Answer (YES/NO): NO